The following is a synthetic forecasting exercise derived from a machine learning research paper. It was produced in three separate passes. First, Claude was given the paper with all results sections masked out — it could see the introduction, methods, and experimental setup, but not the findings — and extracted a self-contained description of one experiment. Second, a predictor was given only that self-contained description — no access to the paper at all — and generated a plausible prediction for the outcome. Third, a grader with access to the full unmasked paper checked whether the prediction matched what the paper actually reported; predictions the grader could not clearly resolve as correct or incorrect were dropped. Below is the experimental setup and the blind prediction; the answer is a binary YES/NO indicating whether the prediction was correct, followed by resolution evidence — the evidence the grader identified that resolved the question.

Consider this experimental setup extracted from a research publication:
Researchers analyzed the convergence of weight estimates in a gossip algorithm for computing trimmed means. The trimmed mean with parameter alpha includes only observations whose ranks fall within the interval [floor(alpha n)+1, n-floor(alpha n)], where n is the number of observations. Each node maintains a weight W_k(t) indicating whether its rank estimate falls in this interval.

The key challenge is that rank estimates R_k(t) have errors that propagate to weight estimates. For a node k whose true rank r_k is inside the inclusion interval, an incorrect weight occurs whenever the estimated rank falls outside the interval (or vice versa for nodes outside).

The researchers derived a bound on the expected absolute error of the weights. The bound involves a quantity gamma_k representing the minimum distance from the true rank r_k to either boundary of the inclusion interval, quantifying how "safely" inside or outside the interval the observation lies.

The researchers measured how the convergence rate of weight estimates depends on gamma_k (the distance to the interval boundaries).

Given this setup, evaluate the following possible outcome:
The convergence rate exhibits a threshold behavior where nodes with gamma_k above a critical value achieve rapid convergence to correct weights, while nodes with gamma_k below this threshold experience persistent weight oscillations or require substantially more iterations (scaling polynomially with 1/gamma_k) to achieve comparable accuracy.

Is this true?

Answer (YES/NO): NO